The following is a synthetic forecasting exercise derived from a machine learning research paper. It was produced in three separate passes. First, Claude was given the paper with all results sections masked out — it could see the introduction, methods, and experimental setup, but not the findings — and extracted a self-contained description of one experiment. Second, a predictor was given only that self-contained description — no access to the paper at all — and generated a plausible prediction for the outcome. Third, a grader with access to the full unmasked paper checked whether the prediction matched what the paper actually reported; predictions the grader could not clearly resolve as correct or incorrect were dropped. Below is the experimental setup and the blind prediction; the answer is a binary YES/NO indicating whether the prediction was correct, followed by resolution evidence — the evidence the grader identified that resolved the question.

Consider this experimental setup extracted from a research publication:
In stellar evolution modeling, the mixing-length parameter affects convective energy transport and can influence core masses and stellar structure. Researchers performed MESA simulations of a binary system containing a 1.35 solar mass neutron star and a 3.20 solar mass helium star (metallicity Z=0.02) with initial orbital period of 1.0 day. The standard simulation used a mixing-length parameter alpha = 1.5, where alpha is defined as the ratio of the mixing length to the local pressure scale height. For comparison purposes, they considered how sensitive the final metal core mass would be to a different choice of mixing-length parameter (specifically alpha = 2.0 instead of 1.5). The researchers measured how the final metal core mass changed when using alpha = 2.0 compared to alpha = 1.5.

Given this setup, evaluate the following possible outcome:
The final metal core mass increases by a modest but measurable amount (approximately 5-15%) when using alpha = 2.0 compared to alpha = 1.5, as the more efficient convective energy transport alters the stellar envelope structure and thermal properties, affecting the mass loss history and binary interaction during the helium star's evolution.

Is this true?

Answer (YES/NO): NO